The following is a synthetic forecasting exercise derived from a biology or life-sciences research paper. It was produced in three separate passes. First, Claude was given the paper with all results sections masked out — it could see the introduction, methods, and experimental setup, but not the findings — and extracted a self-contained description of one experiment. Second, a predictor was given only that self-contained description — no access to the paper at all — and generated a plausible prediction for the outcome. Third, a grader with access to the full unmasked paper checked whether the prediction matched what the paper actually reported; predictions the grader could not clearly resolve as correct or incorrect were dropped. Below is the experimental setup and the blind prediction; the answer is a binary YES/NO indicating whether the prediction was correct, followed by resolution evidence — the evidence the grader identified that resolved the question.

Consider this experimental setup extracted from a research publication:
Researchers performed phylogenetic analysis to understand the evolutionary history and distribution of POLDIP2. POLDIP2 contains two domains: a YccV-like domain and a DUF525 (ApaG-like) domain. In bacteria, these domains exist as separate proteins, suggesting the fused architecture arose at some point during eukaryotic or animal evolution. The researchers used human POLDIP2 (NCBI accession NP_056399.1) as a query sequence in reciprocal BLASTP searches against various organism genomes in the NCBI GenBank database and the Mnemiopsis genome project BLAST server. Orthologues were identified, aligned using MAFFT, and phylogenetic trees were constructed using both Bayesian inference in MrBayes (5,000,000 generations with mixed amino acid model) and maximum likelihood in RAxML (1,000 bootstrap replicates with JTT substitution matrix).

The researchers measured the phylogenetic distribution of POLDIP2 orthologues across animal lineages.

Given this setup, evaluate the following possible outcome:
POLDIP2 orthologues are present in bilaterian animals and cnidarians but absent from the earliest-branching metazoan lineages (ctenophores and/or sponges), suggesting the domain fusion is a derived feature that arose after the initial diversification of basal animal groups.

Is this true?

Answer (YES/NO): NO